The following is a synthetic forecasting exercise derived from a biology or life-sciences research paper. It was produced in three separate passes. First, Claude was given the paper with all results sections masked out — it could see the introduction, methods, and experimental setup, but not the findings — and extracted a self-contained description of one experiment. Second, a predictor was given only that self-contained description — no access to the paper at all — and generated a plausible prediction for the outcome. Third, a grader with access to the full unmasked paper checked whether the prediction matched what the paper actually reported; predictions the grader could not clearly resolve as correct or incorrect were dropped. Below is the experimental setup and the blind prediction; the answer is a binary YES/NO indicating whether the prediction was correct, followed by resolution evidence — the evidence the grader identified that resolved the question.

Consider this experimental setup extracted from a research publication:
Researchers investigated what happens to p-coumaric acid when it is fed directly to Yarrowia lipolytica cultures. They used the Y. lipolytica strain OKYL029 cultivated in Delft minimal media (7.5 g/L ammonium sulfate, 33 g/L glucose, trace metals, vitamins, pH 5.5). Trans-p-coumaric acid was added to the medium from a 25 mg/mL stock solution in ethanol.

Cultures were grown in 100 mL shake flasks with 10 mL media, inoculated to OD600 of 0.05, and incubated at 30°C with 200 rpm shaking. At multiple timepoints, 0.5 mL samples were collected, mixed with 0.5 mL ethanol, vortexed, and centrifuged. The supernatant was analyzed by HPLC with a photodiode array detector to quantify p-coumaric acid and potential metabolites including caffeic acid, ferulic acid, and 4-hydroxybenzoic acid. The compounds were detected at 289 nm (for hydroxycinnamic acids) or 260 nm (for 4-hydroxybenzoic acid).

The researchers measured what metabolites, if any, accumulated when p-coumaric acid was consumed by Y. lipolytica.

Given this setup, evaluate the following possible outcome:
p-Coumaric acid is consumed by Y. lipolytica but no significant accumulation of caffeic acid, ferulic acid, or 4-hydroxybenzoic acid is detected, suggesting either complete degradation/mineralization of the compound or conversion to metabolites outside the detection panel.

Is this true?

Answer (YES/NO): NO